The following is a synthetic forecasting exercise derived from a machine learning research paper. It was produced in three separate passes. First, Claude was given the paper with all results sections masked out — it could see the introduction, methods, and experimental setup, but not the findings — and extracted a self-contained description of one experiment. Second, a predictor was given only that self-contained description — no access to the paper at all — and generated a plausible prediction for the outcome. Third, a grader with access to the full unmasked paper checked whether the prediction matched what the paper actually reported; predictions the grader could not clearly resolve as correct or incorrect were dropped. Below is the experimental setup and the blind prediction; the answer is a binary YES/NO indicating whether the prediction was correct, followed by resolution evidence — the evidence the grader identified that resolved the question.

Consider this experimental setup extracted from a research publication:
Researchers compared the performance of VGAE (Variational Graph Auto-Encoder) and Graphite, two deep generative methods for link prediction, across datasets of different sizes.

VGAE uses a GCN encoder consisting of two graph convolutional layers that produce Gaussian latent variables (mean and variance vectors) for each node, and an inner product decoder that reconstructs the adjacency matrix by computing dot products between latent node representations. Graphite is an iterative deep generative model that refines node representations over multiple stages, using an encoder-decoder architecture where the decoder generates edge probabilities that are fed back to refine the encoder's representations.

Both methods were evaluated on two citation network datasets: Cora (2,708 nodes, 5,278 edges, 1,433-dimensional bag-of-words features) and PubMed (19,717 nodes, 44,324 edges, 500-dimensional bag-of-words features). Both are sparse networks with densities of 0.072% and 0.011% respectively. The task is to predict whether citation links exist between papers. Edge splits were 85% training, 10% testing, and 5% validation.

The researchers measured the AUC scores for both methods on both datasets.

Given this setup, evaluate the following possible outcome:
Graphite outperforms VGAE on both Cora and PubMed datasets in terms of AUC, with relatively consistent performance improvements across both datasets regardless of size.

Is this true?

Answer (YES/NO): NO